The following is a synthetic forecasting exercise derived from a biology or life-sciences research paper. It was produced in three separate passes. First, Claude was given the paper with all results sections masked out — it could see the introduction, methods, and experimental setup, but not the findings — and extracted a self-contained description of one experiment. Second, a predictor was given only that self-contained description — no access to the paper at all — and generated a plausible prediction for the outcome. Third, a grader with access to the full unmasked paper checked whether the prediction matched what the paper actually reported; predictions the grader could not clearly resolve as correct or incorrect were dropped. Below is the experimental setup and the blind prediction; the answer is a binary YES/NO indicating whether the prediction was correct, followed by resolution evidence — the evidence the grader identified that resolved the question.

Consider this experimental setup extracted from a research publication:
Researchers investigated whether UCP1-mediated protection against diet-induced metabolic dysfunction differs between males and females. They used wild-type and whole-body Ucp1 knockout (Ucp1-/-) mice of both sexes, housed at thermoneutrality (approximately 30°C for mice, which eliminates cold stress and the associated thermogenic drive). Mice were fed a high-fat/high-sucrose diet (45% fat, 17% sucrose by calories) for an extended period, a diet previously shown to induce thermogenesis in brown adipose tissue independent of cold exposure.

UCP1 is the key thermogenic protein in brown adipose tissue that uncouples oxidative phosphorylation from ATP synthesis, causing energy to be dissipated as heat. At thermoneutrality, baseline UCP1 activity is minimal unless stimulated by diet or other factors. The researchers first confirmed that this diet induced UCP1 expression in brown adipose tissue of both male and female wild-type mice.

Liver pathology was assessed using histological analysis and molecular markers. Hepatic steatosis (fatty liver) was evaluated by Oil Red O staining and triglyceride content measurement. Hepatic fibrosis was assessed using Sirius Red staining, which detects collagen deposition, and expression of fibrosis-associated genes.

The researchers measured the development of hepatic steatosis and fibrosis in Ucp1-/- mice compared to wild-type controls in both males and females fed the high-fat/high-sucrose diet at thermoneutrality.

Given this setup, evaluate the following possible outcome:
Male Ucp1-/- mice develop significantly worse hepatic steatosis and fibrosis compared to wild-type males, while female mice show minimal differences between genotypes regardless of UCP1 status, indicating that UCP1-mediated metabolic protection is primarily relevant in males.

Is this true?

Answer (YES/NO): NO